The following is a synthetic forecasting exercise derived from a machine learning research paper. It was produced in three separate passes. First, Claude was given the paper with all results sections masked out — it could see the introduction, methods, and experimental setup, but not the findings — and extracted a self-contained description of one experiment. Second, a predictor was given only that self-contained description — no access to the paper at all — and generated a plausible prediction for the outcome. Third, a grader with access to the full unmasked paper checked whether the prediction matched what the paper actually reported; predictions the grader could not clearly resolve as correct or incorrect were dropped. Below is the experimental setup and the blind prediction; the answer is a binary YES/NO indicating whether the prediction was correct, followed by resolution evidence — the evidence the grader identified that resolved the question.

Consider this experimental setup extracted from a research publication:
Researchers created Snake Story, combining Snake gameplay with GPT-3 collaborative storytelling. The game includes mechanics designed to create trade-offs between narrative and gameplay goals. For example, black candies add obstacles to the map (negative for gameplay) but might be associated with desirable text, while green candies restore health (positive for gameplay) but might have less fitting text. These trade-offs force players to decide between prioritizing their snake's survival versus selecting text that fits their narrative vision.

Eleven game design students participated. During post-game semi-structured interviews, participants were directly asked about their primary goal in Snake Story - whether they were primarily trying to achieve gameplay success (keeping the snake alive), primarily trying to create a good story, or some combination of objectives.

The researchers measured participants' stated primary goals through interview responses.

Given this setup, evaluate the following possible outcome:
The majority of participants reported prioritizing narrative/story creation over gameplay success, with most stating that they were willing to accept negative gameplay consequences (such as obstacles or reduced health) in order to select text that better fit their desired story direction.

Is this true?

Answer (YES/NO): NO